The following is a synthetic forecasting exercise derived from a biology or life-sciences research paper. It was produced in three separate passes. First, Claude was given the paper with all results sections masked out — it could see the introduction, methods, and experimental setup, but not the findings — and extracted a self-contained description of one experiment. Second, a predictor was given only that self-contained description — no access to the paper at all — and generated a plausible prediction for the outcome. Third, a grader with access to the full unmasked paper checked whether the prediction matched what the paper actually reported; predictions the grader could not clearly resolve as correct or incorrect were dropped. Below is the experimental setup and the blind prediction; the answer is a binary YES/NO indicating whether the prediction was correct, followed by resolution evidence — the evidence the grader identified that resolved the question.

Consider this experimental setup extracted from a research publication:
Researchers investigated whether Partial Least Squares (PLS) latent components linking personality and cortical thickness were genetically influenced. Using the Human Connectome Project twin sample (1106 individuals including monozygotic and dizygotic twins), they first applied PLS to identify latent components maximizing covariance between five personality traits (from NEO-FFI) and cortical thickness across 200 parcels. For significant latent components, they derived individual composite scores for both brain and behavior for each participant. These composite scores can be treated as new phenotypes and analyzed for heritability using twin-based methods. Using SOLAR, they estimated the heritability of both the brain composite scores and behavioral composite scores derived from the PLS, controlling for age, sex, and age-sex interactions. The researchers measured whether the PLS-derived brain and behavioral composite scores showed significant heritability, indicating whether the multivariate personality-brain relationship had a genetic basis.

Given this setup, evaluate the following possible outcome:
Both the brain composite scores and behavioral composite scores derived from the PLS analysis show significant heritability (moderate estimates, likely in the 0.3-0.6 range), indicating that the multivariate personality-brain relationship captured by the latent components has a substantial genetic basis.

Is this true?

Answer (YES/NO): NO